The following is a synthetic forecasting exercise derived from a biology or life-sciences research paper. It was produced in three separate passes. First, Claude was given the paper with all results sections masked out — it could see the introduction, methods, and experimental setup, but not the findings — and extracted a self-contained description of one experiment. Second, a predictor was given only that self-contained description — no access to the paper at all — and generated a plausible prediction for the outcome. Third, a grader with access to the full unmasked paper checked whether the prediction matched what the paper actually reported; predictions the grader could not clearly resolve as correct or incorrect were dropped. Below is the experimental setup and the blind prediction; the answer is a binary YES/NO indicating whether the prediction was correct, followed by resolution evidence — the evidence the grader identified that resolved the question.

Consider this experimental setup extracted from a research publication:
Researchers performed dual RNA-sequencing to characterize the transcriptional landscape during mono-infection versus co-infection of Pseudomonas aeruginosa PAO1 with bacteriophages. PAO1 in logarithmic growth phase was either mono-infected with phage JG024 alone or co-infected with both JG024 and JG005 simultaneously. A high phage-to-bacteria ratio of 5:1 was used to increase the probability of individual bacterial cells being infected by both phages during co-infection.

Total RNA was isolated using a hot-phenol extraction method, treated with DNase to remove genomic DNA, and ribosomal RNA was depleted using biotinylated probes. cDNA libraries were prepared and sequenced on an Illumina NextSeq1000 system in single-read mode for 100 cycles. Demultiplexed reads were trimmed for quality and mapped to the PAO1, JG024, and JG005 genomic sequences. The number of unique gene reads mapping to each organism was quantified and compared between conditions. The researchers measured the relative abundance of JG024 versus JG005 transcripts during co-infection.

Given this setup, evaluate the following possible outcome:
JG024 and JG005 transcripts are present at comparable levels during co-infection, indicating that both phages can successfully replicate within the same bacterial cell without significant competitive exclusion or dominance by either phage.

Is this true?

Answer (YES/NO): NO